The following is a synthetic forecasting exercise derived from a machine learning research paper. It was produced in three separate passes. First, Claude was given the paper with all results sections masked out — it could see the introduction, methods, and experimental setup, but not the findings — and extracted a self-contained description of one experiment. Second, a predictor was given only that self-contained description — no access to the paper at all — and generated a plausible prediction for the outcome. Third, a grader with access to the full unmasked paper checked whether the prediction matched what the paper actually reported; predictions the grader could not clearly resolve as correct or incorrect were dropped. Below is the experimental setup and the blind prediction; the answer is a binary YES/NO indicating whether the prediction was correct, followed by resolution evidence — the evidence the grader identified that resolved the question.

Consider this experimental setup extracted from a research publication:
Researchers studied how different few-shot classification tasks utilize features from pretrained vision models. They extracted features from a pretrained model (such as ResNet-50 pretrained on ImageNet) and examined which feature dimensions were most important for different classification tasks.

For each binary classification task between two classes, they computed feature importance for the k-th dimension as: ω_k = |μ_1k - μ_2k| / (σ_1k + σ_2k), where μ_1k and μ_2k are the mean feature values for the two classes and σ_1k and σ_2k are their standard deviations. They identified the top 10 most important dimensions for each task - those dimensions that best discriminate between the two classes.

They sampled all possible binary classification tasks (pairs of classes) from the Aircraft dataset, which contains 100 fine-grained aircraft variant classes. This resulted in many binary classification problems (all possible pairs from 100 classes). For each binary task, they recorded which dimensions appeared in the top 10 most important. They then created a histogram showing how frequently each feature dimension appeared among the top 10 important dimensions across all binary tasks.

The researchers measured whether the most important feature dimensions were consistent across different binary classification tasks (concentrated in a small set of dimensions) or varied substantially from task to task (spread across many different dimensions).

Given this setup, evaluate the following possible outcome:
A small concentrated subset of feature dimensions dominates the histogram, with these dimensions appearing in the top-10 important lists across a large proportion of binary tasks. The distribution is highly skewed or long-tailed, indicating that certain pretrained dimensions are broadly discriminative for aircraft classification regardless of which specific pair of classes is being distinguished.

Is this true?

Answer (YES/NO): NO